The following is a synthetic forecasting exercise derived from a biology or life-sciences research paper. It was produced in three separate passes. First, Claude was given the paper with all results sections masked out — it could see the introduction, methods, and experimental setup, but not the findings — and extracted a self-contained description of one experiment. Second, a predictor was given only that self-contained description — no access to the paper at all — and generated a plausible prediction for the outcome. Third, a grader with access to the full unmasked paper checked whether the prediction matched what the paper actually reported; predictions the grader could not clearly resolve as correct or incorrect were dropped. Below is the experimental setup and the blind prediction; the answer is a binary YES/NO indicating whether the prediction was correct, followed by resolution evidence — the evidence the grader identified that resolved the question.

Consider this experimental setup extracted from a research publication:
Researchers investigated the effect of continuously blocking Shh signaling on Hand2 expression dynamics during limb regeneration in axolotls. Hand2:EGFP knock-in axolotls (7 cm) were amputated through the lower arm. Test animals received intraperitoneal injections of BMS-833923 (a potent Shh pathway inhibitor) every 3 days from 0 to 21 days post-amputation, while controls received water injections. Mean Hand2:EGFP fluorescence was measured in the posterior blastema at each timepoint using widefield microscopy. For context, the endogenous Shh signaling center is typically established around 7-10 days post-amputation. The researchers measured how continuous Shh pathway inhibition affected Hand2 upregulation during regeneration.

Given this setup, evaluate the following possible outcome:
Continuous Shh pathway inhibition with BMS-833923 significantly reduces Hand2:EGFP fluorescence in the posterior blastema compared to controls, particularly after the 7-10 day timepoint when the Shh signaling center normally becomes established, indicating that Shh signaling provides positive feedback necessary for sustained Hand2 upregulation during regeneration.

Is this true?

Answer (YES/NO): YES